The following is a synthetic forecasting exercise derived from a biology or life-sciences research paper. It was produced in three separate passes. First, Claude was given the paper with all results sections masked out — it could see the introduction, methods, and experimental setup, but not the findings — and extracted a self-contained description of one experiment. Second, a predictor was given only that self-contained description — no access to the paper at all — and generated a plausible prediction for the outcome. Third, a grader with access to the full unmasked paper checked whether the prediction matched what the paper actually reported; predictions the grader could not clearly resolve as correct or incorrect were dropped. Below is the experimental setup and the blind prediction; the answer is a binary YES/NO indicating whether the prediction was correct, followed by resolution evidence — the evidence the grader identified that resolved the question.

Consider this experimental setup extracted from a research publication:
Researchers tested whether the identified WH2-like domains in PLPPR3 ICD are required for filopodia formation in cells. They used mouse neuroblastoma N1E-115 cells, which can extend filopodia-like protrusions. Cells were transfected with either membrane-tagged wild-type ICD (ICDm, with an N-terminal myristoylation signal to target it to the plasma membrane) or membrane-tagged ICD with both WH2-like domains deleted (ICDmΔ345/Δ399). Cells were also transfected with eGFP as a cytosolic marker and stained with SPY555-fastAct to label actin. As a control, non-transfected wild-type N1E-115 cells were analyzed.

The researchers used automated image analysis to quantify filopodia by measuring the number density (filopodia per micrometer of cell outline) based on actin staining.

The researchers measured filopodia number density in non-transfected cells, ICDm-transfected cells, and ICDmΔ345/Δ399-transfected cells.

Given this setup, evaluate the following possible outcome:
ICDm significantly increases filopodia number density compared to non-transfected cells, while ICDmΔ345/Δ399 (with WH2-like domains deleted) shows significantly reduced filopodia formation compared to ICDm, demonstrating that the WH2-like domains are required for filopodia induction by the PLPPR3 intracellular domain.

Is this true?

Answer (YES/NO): YES